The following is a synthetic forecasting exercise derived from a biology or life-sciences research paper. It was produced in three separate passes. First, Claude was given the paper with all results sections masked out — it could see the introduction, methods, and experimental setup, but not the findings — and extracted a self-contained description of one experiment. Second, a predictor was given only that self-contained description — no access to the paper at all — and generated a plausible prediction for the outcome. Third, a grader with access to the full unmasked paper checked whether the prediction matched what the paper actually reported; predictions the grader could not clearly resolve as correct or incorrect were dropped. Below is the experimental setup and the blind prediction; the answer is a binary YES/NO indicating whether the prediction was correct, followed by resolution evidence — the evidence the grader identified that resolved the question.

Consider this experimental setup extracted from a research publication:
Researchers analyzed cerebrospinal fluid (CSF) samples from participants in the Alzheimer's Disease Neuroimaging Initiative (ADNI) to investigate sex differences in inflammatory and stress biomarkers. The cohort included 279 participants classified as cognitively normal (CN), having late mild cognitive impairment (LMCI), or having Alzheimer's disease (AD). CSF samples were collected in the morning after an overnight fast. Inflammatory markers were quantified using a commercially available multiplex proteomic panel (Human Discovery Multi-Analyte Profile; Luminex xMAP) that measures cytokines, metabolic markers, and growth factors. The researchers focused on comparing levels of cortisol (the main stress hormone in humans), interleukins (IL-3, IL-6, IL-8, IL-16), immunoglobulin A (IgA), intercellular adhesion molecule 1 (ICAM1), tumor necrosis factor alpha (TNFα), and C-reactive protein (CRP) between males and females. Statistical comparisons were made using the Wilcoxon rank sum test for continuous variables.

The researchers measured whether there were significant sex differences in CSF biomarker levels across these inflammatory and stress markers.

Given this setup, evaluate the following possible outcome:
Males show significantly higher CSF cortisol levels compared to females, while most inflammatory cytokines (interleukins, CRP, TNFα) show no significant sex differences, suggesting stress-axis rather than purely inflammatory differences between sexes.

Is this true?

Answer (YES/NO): NO